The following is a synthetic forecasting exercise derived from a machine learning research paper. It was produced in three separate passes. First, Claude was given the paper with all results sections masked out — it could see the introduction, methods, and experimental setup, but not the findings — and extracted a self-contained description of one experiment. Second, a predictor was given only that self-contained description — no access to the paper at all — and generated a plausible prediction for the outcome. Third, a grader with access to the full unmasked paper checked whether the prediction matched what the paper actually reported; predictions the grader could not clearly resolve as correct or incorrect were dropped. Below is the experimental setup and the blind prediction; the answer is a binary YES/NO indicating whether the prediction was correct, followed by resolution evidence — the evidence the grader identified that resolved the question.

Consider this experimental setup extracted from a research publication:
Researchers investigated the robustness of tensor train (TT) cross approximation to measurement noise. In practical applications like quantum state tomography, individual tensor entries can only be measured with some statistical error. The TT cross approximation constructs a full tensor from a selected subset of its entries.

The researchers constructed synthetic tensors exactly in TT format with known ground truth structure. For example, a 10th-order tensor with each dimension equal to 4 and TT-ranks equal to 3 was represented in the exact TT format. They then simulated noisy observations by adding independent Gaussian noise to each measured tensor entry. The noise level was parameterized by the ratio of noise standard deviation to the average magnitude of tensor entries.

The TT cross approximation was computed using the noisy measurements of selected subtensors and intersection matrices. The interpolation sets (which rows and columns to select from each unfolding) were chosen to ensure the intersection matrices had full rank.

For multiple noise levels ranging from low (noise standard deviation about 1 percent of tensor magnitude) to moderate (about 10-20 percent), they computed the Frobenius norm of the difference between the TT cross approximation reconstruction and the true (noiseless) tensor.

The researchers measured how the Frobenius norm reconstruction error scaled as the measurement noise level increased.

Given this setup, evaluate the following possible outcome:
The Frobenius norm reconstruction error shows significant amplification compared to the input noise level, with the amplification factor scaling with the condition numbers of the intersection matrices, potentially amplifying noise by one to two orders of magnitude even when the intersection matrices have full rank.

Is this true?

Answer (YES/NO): NO